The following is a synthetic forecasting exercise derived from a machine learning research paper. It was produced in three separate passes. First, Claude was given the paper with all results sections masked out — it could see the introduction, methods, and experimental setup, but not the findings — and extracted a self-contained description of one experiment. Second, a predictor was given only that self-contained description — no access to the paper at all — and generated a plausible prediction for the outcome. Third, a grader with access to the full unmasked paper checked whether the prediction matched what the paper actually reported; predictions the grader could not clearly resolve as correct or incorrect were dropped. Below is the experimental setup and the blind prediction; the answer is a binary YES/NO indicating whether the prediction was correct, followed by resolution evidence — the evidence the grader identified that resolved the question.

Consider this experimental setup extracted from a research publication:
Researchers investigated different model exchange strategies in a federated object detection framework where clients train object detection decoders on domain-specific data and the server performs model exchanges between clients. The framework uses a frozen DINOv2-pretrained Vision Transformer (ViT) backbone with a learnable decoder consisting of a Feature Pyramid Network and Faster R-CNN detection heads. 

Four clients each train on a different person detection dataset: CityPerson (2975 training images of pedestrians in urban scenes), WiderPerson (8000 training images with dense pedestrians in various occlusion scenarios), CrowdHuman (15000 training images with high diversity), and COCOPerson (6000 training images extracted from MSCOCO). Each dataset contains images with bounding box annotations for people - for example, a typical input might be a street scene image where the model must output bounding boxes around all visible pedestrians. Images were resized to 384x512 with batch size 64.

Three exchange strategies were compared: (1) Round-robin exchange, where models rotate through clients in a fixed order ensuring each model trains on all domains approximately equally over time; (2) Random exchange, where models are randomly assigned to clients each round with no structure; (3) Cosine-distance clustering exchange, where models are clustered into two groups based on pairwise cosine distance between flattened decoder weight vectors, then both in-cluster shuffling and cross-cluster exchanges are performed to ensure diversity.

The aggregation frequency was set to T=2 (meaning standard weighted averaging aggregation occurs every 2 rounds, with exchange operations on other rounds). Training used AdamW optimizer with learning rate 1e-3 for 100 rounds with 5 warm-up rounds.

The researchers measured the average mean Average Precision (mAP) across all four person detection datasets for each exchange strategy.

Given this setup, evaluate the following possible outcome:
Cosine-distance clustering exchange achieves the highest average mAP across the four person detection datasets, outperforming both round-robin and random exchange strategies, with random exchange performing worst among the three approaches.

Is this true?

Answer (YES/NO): YES